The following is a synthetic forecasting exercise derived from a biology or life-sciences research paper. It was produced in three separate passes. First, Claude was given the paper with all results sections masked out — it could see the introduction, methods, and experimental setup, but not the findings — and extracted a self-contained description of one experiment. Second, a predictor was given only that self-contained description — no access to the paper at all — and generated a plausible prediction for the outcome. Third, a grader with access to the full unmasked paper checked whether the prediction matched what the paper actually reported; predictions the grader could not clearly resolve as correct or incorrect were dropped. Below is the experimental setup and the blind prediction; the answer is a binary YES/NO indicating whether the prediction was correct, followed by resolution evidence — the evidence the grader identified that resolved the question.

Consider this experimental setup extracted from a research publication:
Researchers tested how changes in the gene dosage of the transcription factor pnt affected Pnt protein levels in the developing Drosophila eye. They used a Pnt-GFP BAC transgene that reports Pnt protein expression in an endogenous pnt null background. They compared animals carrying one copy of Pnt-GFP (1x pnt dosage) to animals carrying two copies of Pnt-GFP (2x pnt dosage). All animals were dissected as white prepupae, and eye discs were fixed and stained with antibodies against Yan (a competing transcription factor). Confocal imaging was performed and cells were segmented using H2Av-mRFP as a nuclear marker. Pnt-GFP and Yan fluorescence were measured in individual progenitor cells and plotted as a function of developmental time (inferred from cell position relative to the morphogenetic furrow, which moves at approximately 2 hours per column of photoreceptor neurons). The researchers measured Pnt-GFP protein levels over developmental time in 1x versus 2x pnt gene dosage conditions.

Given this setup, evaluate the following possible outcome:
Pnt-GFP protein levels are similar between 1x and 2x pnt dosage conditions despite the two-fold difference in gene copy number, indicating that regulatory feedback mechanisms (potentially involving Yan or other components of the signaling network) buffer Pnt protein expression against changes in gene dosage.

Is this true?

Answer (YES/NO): NO